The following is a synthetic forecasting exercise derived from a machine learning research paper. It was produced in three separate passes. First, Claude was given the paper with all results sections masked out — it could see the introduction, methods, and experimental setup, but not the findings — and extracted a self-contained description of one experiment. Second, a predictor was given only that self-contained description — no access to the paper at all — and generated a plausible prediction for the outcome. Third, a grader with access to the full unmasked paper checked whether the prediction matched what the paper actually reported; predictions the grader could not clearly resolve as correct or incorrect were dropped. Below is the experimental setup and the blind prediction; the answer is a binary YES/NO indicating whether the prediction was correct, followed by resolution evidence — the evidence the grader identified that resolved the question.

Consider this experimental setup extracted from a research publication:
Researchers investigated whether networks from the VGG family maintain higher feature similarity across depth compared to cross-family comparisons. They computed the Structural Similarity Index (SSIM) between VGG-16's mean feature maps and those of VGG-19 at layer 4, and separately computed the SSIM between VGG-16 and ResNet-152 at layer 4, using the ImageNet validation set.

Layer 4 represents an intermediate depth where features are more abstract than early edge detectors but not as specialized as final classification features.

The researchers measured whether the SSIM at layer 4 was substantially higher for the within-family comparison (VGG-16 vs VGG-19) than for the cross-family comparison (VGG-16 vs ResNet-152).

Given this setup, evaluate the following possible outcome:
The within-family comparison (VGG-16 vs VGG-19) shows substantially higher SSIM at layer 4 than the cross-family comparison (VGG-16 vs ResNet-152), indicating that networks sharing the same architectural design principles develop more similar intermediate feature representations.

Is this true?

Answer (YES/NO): YES